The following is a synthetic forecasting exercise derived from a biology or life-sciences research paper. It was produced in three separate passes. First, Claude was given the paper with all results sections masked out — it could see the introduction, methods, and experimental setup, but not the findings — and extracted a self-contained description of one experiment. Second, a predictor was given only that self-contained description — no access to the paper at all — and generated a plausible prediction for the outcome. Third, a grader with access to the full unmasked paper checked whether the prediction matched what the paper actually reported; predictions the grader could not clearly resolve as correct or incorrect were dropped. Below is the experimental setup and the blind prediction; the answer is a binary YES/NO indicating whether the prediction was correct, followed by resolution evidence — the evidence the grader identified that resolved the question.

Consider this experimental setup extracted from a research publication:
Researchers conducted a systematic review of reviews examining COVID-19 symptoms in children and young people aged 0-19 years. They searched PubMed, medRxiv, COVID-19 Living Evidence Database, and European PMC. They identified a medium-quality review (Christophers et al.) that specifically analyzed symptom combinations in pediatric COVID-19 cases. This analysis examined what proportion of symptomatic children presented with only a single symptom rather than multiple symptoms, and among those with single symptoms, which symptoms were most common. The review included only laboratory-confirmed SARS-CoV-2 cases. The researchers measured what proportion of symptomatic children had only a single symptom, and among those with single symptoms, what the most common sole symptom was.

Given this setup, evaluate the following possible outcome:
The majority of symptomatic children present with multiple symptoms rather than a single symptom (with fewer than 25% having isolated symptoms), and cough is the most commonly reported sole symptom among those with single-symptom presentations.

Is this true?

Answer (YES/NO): NO